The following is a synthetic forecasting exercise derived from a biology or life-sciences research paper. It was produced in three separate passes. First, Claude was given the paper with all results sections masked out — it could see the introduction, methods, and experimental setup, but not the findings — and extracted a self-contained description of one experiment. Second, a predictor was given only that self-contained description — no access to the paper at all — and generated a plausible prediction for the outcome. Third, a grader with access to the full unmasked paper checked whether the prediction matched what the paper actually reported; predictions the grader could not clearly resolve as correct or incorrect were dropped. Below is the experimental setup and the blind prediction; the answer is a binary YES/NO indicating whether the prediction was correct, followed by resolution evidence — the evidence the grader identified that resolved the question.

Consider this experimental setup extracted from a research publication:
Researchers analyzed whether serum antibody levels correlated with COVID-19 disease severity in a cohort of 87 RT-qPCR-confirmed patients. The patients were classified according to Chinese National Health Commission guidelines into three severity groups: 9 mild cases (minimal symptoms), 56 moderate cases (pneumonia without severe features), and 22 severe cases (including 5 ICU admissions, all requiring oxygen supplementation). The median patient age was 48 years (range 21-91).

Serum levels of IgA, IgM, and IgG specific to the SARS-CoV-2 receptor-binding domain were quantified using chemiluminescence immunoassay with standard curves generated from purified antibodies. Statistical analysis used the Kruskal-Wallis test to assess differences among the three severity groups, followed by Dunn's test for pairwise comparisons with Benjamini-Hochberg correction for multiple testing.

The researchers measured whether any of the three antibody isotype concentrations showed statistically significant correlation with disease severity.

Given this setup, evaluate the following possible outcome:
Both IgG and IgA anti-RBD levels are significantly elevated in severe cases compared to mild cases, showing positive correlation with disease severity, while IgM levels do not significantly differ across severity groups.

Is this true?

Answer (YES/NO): YES